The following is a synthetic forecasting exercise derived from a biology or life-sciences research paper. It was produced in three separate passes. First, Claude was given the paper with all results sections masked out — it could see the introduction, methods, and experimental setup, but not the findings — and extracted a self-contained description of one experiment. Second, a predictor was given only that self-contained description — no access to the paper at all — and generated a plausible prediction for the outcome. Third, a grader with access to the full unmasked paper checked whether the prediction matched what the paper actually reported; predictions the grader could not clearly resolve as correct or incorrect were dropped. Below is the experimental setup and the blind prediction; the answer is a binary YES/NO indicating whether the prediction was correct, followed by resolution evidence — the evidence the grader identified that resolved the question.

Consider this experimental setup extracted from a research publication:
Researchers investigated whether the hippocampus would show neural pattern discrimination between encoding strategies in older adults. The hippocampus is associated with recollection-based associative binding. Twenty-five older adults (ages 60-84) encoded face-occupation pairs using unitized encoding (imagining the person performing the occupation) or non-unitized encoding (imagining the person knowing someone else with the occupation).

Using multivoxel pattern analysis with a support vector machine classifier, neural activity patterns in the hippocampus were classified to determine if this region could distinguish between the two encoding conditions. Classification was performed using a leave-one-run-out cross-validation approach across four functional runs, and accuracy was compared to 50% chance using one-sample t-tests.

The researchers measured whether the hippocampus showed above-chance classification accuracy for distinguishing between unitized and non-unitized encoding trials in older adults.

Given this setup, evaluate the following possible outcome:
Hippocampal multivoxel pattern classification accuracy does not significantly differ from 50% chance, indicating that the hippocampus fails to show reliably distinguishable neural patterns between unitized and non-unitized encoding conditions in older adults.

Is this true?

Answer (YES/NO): YES